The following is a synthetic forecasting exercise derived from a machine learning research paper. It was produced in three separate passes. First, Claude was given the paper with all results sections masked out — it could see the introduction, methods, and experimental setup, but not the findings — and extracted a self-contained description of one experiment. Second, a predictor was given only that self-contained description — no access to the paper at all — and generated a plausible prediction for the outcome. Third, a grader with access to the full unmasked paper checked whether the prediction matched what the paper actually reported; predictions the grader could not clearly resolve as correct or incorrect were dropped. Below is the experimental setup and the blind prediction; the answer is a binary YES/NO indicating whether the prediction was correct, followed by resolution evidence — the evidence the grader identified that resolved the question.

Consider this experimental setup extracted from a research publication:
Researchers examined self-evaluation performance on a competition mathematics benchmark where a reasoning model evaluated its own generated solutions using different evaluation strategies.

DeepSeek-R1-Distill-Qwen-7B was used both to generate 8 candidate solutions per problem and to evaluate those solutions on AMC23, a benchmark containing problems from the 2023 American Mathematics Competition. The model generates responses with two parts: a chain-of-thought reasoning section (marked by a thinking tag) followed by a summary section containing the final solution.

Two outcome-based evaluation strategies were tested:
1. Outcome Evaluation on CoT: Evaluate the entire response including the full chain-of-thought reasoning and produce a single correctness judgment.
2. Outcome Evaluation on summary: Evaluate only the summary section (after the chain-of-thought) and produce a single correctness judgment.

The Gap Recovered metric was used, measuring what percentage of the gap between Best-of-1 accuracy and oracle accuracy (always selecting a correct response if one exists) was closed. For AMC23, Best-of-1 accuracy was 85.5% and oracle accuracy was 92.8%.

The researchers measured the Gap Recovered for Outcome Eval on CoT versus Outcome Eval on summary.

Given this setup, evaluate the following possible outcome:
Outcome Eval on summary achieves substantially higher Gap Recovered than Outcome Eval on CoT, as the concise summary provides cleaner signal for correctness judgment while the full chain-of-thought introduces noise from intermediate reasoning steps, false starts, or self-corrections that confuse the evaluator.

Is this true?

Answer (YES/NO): NO